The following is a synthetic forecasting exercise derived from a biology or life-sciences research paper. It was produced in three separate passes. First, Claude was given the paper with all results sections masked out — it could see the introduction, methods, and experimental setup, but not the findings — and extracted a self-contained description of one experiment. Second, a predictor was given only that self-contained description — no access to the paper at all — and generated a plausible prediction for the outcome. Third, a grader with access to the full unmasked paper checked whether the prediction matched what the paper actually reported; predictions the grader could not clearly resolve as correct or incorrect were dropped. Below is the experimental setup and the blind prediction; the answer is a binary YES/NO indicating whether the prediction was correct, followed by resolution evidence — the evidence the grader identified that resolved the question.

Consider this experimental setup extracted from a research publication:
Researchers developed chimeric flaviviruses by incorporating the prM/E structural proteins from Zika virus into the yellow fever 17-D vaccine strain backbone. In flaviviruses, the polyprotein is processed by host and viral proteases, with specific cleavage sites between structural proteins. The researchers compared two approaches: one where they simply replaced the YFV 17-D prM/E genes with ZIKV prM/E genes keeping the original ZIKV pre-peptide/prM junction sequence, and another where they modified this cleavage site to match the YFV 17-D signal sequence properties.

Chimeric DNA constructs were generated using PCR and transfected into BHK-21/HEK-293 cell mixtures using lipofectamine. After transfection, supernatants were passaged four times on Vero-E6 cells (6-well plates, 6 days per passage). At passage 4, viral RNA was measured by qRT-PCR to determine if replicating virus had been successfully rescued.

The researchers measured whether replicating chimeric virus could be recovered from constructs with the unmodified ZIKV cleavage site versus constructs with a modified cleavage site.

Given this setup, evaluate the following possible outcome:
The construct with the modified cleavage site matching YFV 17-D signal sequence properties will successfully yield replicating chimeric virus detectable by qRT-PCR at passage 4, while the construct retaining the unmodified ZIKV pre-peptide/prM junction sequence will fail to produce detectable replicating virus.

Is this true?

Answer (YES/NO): NO